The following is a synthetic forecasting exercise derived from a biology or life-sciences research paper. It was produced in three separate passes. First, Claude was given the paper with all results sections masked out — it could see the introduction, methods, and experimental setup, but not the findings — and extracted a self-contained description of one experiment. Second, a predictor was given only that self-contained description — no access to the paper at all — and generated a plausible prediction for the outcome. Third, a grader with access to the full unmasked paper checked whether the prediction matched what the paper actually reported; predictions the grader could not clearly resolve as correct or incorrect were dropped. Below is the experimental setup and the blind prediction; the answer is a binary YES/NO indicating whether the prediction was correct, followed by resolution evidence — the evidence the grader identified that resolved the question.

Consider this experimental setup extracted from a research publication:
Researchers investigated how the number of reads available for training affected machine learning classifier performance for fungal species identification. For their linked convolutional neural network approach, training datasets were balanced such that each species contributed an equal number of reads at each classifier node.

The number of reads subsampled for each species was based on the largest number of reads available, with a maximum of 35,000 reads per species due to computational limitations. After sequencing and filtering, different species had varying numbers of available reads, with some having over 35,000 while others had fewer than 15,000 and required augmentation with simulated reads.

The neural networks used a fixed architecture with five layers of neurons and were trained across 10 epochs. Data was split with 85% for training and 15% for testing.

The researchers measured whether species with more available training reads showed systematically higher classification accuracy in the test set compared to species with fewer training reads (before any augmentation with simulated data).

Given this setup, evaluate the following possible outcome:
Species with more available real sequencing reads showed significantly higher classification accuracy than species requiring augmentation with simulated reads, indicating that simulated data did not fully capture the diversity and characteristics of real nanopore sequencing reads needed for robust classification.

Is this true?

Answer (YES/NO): NO